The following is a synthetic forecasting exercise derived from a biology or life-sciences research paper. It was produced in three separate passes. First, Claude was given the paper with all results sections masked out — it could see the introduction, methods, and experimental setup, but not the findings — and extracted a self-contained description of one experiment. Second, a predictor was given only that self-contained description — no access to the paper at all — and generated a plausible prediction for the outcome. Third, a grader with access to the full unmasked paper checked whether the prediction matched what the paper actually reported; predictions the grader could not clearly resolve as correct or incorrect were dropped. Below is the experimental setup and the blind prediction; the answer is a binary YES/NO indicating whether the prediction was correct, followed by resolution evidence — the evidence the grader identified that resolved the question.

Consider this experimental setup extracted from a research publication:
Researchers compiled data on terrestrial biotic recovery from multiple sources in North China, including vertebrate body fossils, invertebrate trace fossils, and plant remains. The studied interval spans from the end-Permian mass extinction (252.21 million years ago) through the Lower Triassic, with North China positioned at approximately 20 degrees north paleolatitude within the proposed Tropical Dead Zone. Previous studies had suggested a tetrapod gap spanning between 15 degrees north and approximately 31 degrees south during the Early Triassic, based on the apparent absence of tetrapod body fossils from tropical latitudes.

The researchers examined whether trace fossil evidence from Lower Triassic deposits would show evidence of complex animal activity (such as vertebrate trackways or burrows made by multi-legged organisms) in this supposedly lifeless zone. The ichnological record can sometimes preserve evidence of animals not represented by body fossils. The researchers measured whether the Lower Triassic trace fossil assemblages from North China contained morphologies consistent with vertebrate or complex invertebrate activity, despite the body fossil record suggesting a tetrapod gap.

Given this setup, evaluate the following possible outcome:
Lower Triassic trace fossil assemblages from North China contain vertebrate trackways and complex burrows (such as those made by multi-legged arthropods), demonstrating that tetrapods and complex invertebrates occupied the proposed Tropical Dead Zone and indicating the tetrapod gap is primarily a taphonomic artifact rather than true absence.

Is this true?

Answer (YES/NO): NO